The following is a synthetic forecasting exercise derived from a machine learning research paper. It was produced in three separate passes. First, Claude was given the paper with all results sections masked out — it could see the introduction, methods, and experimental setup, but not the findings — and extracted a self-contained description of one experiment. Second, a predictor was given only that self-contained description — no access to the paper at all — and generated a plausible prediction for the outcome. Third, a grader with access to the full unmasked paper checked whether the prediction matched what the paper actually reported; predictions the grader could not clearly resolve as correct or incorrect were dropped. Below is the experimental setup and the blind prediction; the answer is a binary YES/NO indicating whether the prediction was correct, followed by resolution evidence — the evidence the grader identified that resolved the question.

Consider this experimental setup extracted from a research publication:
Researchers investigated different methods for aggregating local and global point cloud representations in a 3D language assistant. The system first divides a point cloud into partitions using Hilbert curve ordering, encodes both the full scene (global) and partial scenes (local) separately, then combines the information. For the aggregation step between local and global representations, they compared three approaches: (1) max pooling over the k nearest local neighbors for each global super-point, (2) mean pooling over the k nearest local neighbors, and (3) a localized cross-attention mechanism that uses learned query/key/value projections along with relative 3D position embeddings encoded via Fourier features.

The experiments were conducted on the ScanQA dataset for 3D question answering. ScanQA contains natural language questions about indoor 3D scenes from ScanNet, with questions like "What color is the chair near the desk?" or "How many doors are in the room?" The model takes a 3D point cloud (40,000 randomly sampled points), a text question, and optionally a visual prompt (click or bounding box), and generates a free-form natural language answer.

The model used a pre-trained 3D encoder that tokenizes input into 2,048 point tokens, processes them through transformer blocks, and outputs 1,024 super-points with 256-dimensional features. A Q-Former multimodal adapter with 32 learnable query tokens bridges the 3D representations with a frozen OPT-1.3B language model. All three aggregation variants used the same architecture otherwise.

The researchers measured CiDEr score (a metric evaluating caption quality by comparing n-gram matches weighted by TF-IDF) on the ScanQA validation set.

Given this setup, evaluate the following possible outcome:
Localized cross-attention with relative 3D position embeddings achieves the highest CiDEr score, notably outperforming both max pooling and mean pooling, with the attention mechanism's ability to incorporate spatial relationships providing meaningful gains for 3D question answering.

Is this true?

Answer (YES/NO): YES